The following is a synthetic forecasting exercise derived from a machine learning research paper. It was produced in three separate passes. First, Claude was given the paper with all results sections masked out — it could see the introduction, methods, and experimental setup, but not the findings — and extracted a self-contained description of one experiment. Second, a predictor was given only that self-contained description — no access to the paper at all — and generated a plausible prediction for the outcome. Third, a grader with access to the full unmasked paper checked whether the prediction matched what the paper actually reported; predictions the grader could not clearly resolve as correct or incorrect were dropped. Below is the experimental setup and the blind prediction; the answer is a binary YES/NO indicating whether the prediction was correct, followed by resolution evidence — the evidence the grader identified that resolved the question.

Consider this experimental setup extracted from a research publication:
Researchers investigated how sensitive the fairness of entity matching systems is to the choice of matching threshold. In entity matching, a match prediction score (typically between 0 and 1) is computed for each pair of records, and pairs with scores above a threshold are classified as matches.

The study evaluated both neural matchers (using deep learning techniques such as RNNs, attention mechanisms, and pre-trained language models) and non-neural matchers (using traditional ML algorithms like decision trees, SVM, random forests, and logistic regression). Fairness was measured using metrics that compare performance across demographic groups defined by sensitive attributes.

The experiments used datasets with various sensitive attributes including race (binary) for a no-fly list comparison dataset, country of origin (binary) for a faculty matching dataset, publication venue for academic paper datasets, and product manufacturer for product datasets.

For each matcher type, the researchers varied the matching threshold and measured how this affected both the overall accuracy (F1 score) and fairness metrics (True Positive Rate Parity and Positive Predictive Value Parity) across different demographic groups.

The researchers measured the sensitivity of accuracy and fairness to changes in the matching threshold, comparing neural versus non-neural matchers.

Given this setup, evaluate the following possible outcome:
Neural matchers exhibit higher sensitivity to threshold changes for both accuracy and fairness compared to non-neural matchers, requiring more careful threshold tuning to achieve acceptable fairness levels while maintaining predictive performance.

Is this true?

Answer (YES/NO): NO